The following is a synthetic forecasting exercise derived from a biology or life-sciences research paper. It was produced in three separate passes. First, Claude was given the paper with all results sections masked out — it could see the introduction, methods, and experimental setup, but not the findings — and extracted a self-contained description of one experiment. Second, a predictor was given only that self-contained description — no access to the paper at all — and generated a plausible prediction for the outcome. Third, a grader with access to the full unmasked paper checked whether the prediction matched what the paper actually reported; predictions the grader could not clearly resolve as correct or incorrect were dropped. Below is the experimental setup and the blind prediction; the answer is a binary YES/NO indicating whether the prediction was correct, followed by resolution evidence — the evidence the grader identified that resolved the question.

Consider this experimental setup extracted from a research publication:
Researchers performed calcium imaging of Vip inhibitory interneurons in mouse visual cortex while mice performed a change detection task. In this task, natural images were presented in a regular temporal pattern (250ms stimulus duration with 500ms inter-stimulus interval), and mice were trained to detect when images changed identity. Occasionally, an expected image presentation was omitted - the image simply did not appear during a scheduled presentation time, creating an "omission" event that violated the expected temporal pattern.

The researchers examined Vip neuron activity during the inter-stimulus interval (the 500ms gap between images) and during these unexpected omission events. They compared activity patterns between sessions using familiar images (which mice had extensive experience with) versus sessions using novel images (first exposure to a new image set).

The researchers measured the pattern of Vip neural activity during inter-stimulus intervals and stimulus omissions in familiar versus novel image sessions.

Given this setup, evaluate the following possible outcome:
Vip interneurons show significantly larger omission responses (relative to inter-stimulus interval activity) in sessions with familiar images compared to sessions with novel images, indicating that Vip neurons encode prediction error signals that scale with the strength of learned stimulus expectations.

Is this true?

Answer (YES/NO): NO